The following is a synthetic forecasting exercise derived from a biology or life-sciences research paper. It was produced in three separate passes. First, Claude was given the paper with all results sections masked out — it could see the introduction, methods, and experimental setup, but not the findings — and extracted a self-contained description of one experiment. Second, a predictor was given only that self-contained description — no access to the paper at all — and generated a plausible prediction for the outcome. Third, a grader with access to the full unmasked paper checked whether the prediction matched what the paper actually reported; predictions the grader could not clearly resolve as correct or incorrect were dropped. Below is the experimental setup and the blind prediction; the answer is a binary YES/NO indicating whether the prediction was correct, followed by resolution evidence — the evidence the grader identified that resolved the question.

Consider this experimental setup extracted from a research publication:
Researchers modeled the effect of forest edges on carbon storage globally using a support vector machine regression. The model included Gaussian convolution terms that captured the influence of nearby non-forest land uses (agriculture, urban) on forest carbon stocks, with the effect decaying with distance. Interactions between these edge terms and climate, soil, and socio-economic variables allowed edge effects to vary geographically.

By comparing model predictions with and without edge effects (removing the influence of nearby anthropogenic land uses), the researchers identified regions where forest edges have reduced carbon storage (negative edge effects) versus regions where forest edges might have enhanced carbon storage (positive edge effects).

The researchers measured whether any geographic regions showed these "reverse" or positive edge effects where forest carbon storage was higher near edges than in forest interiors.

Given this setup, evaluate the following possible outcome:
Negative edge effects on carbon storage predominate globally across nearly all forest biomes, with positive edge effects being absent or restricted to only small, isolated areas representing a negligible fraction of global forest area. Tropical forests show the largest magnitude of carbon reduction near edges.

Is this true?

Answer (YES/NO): NO